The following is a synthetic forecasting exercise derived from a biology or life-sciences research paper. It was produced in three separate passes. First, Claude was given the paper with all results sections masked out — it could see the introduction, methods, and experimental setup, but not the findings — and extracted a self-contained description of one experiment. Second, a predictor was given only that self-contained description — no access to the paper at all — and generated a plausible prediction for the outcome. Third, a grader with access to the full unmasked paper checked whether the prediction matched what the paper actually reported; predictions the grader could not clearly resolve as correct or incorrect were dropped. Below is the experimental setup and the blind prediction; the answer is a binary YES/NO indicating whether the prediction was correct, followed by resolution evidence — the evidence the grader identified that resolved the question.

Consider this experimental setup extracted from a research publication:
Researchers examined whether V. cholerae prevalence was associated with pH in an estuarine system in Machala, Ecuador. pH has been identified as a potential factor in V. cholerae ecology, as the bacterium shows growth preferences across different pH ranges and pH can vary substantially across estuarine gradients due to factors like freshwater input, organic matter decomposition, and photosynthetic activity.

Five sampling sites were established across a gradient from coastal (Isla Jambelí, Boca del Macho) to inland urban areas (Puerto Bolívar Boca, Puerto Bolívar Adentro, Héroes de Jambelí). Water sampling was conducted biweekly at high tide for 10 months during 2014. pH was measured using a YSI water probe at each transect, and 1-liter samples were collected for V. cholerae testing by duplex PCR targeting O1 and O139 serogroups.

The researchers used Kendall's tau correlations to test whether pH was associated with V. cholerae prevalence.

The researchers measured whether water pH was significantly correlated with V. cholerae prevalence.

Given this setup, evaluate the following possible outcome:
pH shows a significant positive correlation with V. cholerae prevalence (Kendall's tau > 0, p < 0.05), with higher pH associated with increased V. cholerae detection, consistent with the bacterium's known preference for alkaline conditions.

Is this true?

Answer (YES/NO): NO